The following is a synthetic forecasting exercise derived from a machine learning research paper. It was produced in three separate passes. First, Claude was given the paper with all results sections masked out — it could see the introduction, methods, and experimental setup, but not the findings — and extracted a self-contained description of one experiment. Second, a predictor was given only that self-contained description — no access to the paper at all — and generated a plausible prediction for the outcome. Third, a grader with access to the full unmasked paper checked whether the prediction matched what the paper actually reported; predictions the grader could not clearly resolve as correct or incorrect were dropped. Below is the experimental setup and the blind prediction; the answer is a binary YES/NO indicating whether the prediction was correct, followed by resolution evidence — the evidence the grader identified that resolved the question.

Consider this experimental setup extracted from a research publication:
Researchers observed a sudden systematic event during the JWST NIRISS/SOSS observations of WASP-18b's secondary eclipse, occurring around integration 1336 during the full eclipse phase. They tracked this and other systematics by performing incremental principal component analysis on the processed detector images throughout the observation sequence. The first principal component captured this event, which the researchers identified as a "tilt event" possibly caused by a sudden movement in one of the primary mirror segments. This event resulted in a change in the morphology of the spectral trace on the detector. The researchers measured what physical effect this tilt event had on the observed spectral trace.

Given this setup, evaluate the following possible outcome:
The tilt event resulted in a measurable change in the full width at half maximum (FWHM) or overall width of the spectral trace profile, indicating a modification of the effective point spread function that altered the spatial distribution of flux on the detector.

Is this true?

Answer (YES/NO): NO